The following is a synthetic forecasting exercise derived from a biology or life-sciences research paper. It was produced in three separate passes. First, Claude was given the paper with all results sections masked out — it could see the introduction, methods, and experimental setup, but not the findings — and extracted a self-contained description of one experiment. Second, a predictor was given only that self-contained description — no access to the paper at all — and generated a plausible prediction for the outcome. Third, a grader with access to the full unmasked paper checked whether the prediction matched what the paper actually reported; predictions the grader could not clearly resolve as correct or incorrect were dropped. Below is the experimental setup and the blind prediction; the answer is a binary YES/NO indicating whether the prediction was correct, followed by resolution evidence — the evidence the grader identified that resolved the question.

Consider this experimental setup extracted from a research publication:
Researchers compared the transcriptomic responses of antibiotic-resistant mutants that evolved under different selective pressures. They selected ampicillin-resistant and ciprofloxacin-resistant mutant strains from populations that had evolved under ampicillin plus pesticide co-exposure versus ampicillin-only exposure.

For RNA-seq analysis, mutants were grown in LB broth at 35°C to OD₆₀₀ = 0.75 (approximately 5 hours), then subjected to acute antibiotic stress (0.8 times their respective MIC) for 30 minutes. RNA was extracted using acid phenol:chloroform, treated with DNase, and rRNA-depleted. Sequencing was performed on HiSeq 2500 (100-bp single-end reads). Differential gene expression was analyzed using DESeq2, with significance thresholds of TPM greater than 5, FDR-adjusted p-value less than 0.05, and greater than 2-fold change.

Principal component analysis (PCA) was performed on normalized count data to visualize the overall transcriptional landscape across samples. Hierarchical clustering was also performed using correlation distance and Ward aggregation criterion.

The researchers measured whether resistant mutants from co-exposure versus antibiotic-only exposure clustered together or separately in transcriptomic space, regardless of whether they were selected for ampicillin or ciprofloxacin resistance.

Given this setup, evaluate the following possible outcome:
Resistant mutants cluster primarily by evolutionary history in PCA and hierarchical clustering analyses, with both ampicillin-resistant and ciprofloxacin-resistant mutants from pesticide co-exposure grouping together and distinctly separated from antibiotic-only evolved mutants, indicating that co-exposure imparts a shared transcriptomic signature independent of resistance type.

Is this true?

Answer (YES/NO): NO